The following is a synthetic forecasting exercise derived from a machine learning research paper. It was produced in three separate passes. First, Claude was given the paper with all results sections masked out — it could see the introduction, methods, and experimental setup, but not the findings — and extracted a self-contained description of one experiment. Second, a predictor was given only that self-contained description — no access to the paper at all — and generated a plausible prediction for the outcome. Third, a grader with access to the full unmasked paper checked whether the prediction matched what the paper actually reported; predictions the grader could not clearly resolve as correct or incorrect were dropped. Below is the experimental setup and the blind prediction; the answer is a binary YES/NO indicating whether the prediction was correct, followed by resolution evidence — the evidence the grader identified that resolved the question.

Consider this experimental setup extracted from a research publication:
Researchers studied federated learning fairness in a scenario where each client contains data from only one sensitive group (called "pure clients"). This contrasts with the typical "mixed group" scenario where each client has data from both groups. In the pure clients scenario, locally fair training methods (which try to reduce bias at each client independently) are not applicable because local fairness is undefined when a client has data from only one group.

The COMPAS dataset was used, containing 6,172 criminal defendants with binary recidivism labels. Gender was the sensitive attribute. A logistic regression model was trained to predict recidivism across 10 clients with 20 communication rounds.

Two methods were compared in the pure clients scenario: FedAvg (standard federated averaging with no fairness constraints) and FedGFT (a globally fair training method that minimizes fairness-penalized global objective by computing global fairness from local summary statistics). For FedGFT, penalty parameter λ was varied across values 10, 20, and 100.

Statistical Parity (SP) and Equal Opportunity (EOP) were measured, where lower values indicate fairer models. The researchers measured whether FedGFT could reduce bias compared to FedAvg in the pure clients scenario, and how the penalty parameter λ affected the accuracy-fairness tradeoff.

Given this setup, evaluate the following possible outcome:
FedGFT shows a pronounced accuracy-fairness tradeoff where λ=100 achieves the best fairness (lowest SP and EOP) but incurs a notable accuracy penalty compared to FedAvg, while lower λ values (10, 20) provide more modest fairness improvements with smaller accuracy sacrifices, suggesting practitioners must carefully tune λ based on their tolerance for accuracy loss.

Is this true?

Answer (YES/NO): YES